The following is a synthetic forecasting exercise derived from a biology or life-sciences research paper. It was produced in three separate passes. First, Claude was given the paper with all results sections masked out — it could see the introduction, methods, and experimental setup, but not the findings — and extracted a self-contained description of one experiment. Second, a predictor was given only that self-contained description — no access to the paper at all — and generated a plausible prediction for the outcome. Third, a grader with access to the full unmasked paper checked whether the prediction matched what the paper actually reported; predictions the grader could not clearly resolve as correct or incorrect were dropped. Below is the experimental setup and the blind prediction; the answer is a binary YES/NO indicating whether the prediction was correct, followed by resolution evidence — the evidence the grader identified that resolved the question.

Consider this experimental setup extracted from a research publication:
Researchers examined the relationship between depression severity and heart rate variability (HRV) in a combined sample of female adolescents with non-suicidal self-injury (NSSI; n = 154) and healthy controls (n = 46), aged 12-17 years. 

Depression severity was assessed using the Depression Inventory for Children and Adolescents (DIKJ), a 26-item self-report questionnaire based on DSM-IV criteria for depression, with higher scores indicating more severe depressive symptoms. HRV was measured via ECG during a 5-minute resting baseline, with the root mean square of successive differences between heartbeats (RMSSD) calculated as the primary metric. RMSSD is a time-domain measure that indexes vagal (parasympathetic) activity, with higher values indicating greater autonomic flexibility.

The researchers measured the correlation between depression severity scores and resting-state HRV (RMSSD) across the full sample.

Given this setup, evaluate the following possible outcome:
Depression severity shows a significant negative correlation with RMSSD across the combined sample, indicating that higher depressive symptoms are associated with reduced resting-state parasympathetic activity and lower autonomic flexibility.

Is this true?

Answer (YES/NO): YES